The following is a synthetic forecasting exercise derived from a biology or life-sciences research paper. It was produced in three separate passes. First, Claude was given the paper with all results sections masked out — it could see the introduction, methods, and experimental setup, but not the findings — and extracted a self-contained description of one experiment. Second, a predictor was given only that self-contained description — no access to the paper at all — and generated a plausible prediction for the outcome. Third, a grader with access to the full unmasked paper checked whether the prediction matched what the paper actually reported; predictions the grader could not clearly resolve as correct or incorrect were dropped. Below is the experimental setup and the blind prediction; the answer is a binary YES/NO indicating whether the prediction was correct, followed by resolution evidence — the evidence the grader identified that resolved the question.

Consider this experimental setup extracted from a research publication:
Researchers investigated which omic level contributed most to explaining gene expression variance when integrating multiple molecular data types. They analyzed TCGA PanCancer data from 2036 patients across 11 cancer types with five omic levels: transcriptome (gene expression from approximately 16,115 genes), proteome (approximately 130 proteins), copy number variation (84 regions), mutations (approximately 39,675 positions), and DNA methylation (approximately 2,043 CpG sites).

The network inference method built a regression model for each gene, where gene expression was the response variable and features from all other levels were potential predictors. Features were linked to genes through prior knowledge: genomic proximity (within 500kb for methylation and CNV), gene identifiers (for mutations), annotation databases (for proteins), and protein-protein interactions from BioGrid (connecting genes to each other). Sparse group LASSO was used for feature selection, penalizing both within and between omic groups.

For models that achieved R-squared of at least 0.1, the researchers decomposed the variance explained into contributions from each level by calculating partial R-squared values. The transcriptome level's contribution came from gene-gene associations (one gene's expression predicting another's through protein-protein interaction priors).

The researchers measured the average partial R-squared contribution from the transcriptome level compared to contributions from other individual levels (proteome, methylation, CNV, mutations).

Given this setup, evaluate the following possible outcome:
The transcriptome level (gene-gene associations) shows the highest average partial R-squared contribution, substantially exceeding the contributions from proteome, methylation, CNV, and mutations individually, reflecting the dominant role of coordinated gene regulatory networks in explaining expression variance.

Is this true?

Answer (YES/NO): NO